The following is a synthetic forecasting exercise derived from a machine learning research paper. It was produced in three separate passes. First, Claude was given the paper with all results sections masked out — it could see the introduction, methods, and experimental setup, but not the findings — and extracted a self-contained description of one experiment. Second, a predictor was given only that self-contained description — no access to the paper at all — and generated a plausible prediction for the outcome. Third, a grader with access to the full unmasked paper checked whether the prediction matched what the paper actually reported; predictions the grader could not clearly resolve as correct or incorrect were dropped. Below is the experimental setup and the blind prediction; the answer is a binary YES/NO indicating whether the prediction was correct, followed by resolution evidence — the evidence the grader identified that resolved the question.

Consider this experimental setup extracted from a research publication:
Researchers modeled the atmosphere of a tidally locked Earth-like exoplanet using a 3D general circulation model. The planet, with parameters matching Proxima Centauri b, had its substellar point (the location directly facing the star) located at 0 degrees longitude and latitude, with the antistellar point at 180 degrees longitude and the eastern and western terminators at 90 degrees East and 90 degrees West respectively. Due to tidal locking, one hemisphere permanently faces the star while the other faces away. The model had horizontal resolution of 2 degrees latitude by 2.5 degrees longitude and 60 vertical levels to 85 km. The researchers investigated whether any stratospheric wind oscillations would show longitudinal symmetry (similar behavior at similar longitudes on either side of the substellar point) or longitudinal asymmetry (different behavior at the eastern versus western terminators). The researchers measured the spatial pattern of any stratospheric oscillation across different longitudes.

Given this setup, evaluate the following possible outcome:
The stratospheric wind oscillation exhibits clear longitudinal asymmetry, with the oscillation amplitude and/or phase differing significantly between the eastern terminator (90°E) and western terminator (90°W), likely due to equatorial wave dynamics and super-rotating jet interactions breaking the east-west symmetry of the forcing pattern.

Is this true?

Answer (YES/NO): YES